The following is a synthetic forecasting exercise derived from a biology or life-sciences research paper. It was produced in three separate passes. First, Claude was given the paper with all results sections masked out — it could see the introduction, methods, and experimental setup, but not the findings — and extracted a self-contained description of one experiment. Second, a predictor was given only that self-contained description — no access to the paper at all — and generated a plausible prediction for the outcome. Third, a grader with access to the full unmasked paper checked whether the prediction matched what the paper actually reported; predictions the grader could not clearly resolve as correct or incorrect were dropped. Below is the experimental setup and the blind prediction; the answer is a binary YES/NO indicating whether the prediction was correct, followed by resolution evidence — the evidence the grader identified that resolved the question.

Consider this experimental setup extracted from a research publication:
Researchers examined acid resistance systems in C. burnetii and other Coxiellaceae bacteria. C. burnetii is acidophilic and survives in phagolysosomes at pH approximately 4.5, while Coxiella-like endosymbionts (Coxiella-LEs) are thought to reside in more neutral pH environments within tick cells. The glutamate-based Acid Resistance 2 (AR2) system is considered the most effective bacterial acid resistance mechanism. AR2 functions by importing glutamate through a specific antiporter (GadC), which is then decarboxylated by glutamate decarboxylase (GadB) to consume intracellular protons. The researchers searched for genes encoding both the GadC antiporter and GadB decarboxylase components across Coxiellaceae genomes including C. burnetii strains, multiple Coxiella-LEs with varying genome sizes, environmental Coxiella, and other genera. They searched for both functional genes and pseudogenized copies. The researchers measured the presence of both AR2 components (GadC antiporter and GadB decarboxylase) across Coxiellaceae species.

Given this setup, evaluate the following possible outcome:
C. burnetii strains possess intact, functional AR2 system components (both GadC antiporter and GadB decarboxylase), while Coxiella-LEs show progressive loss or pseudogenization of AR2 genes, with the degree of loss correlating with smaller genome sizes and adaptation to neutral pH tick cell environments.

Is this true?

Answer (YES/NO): NO